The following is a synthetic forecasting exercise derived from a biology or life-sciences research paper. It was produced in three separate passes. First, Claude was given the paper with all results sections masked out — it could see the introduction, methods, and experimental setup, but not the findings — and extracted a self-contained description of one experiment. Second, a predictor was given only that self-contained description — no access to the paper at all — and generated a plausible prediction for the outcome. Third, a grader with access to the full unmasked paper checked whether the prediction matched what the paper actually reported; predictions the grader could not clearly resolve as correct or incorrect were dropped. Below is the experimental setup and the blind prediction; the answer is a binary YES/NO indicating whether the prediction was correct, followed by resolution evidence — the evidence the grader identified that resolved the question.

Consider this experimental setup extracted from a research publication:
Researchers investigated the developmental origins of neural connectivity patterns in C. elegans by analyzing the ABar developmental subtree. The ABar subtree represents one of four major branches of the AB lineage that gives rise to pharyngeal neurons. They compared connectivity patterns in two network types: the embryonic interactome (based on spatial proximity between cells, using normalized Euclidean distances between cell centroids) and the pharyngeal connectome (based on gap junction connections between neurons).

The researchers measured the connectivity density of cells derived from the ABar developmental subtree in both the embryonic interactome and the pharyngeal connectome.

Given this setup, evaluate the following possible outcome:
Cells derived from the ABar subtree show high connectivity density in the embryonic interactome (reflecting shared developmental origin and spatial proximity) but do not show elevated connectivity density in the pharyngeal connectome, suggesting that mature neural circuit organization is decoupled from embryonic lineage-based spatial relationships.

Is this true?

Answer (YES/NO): NO